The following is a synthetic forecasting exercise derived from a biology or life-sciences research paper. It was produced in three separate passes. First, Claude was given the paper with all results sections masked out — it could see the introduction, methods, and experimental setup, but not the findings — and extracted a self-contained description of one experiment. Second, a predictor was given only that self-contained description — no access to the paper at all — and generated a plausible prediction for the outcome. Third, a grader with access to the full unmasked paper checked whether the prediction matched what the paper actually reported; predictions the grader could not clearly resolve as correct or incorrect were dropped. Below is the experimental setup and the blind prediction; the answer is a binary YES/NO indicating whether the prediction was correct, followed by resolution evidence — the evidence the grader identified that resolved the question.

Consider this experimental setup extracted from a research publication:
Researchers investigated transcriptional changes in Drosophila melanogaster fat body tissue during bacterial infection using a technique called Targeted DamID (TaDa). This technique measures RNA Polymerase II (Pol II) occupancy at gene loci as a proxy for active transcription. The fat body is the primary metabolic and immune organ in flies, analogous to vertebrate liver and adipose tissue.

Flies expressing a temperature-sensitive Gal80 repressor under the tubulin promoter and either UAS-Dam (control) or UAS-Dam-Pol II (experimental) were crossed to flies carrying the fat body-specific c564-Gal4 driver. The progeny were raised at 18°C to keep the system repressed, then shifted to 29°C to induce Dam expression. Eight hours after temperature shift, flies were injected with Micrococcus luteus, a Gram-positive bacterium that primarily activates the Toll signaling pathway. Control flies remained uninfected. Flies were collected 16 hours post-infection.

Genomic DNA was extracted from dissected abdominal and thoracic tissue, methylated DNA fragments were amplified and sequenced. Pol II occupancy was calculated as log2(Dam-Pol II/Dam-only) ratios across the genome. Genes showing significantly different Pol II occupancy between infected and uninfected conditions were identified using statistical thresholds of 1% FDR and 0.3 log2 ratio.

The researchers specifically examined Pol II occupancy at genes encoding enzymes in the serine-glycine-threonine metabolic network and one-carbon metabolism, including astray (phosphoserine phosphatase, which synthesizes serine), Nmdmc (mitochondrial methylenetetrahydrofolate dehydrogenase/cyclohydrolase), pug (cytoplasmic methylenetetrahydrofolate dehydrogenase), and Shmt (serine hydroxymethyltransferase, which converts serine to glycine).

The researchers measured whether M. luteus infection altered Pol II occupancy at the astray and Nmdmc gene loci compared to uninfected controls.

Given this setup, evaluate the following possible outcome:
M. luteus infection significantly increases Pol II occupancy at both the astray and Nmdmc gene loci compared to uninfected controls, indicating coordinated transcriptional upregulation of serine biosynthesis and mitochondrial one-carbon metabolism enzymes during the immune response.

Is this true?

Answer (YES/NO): NO